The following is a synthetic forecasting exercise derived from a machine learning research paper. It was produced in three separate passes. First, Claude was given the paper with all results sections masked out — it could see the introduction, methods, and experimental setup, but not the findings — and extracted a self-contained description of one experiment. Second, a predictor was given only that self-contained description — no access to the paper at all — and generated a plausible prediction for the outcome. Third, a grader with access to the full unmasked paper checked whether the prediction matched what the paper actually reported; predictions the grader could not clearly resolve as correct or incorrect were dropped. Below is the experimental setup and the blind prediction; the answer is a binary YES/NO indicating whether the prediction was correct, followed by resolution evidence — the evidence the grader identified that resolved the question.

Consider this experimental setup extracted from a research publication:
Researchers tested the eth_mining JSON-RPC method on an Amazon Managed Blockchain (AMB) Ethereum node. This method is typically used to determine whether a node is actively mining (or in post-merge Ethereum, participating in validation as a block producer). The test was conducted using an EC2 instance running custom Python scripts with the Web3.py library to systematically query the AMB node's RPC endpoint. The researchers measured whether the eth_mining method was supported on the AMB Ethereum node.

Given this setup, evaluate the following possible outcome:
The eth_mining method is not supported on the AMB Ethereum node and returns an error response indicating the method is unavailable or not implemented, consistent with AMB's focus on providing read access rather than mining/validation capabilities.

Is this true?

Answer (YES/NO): YES